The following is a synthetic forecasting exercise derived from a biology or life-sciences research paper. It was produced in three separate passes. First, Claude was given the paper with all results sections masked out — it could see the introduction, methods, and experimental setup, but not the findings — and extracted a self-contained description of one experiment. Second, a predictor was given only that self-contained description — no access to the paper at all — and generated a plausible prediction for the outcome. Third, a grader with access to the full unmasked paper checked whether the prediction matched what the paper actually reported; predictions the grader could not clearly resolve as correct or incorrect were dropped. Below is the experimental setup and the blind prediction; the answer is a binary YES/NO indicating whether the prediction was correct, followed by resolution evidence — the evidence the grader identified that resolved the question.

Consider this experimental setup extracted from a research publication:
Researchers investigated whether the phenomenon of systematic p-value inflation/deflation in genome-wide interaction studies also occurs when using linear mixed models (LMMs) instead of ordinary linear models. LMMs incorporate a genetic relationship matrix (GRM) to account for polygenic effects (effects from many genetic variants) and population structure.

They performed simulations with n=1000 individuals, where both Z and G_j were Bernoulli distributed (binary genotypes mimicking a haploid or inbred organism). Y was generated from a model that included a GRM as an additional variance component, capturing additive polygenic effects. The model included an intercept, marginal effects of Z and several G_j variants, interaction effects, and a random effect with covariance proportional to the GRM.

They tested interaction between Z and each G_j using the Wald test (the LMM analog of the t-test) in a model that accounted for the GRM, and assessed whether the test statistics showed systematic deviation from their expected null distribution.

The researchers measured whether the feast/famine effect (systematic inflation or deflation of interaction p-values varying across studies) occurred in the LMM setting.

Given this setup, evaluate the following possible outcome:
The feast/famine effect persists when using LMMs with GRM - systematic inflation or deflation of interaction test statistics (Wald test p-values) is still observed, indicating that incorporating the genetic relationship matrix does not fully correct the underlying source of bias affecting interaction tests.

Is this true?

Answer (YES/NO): YES